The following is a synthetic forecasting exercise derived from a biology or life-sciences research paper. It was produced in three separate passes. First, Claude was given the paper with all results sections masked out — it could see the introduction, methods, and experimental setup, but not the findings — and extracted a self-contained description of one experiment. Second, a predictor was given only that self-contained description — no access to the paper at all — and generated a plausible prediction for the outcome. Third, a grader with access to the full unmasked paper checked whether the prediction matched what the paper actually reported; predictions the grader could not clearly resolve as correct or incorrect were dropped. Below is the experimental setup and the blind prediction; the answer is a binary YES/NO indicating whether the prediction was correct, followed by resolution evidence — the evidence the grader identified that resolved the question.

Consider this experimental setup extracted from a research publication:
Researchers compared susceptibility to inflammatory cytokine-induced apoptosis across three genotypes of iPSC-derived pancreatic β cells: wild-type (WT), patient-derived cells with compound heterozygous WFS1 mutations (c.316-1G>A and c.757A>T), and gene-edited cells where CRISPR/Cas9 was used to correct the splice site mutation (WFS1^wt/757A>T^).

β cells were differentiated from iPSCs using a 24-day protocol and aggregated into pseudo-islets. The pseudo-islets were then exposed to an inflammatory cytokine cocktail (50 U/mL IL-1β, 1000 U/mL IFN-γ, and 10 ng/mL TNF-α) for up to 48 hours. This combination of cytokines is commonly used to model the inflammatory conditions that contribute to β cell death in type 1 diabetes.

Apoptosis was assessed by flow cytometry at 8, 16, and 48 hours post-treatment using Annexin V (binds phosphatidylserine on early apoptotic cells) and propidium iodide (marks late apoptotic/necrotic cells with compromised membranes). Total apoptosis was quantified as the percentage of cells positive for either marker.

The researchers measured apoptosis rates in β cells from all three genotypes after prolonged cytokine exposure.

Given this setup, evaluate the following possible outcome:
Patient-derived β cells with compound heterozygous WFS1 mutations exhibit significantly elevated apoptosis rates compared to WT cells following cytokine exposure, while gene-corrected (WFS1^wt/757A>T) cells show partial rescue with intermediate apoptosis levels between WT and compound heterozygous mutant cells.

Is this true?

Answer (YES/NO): NO